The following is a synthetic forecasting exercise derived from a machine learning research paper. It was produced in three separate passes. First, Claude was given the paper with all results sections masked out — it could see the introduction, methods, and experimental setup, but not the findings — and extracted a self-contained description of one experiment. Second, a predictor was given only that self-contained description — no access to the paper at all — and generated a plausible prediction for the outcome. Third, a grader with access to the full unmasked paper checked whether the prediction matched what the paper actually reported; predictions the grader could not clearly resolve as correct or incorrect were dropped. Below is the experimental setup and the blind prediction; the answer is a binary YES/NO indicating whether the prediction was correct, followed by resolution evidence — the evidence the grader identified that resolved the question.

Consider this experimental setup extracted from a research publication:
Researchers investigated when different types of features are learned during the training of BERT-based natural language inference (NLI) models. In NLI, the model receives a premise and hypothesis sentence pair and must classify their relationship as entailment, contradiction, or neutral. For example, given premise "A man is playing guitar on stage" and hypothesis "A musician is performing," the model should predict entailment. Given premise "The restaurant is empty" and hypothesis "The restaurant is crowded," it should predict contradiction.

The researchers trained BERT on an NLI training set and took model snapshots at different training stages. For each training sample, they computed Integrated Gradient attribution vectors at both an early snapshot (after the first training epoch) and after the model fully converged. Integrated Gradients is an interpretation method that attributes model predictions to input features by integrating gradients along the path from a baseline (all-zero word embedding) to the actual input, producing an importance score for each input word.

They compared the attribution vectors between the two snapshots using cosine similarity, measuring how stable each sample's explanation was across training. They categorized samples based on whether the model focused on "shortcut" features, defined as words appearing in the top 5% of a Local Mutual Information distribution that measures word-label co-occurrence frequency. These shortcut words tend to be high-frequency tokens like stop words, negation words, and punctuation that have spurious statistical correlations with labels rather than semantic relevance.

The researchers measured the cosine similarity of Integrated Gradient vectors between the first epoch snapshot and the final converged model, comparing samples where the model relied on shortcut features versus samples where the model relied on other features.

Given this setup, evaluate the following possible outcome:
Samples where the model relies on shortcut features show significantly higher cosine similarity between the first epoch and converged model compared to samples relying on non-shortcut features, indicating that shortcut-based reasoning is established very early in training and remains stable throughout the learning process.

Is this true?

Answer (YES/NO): YES